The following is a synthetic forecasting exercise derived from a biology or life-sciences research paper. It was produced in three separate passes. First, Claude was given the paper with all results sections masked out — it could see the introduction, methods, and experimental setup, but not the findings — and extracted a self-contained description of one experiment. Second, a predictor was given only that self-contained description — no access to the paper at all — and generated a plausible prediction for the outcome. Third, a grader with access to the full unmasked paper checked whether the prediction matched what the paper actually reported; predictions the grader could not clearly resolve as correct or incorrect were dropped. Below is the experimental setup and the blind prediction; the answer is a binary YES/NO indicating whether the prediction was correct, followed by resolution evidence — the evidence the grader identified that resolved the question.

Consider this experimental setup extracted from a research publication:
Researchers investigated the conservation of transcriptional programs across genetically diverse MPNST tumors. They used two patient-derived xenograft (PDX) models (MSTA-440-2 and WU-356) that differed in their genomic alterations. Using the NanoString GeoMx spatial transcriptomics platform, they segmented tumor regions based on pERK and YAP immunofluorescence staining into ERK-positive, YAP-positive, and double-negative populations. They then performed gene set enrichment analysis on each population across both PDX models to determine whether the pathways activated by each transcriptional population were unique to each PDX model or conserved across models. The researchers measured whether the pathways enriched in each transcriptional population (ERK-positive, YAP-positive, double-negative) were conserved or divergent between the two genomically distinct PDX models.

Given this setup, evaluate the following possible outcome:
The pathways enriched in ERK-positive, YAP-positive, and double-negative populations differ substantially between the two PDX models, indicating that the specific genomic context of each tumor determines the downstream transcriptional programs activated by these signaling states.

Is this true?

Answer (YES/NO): NO